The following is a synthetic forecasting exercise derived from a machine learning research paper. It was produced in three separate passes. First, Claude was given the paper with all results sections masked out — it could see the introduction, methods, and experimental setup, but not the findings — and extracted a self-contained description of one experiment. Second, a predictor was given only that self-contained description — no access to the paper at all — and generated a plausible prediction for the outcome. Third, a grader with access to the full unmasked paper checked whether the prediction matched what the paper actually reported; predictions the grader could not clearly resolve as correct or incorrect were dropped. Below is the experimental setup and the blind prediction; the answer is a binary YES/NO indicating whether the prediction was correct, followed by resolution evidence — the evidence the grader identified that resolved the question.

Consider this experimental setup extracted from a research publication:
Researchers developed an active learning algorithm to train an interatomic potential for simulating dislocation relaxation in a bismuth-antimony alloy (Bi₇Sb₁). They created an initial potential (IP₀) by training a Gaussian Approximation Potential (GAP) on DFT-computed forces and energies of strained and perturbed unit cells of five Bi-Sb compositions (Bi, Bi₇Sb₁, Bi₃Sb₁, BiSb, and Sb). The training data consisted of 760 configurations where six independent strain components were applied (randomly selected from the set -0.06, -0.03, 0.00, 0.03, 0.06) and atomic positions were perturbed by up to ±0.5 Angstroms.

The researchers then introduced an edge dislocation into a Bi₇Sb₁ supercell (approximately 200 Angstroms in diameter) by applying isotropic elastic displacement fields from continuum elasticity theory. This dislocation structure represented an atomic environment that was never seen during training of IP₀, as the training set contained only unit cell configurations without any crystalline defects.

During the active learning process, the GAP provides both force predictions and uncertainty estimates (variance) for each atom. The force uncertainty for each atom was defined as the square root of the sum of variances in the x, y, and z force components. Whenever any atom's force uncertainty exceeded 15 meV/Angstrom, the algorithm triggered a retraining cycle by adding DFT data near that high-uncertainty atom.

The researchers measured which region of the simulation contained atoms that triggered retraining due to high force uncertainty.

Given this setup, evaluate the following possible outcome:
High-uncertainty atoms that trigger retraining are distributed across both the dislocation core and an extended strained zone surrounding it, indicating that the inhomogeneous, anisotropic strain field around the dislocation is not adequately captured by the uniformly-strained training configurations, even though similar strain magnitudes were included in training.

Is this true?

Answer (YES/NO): NO